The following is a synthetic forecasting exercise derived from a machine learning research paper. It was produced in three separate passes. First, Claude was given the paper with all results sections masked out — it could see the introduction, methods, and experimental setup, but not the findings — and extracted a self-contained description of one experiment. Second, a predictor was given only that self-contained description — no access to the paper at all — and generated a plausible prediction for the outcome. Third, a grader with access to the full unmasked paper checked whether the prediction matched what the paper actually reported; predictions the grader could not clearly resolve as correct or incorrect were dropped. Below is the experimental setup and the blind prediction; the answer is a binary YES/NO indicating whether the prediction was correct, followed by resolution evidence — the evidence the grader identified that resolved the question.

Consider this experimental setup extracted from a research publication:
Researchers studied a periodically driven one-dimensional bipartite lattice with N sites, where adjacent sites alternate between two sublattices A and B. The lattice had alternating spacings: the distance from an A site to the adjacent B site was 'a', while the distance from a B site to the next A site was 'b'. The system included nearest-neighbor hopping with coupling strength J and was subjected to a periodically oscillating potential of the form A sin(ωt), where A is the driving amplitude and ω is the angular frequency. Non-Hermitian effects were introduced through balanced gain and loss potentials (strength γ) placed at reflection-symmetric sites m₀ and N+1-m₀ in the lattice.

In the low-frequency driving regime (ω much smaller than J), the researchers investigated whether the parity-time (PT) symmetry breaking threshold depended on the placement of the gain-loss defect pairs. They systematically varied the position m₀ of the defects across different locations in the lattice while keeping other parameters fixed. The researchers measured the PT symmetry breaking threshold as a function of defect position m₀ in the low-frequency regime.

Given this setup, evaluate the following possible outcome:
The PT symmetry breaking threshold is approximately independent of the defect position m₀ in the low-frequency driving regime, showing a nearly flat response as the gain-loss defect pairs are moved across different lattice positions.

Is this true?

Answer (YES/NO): YES